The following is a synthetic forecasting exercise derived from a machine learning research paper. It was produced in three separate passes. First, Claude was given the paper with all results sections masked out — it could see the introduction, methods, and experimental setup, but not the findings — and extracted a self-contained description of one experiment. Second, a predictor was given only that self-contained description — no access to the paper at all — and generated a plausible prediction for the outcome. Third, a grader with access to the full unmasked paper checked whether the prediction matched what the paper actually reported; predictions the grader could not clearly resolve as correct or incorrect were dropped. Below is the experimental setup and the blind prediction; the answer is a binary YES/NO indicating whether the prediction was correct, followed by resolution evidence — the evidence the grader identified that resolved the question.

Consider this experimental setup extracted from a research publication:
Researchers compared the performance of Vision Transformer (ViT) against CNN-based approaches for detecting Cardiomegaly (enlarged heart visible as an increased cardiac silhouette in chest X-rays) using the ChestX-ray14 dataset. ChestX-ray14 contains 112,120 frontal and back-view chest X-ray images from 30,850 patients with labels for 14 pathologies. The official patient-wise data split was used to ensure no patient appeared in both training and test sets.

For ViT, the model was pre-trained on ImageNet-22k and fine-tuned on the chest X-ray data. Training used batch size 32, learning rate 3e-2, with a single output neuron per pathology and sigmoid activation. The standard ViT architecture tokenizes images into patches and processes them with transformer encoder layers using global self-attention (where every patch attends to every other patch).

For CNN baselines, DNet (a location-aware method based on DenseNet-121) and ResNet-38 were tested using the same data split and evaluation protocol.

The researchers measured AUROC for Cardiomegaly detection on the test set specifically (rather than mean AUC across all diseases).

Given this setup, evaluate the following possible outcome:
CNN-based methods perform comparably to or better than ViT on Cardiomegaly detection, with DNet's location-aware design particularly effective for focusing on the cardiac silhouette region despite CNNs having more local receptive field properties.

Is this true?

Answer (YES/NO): NO